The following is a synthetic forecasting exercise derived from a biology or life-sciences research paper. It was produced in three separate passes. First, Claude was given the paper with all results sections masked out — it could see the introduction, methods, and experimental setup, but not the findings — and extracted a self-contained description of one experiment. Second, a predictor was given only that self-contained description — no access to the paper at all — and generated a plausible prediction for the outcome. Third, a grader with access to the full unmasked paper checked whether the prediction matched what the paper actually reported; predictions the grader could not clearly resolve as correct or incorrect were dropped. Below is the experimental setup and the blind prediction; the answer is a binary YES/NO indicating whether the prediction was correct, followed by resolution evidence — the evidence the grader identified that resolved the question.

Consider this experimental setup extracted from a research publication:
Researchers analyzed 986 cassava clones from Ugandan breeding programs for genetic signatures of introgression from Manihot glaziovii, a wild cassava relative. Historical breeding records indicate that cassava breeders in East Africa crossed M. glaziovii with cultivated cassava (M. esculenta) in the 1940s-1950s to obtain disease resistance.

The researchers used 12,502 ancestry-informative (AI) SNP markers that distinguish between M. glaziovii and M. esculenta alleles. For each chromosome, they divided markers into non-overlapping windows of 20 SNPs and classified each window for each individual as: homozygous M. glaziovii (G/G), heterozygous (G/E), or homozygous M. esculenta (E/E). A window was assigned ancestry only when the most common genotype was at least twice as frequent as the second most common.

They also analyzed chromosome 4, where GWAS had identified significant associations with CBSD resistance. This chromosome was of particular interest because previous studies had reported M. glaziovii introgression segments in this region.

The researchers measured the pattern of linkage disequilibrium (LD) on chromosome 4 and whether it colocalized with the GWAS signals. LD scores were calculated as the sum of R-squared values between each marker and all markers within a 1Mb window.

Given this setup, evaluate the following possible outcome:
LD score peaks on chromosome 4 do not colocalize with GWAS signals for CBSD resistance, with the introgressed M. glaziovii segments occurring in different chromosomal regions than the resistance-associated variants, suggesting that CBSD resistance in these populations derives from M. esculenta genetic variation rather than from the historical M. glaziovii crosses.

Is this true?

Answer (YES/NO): NO